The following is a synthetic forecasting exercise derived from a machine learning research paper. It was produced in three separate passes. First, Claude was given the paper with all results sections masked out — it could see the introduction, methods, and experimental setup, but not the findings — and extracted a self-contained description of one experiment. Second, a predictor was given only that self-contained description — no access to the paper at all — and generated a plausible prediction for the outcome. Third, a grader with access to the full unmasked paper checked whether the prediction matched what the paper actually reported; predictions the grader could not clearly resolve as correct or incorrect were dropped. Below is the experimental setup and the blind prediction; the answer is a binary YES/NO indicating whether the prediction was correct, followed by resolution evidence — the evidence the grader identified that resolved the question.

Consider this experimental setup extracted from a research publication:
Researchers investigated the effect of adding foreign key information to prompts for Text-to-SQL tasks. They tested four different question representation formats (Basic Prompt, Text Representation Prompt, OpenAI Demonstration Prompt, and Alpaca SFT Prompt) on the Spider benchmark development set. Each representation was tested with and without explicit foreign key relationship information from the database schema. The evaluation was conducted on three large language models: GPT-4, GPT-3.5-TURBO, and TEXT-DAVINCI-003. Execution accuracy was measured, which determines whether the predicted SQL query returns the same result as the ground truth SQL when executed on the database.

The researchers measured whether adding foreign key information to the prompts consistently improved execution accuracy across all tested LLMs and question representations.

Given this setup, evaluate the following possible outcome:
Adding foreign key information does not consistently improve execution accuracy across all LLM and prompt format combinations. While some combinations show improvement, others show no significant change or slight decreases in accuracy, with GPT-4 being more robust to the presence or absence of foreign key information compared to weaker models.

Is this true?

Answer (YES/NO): NO